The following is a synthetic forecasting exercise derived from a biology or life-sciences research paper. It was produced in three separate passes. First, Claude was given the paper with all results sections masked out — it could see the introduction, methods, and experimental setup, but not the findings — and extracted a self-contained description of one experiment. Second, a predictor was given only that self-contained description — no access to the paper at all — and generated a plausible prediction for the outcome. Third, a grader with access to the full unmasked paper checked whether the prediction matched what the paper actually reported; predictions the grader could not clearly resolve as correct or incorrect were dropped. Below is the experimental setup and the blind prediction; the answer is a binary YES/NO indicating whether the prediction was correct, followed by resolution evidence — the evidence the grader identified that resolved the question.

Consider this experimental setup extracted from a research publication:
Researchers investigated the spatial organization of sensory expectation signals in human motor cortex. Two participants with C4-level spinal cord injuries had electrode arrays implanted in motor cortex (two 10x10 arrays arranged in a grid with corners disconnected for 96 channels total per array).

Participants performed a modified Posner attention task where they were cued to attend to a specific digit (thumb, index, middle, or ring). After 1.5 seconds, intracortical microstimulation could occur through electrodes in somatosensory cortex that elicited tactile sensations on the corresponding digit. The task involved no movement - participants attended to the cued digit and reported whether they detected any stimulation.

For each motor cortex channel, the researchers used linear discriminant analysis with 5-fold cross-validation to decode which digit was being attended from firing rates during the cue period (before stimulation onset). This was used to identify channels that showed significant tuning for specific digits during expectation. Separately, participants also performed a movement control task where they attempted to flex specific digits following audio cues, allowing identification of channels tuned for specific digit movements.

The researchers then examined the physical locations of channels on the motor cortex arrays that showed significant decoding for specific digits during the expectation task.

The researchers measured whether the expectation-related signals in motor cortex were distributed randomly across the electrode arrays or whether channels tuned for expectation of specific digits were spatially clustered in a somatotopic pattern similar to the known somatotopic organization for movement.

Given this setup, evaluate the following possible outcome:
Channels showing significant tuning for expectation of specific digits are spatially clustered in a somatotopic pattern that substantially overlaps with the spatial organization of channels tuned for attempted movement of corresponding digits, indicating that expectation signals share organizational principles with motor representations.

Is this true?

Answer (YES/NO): YES